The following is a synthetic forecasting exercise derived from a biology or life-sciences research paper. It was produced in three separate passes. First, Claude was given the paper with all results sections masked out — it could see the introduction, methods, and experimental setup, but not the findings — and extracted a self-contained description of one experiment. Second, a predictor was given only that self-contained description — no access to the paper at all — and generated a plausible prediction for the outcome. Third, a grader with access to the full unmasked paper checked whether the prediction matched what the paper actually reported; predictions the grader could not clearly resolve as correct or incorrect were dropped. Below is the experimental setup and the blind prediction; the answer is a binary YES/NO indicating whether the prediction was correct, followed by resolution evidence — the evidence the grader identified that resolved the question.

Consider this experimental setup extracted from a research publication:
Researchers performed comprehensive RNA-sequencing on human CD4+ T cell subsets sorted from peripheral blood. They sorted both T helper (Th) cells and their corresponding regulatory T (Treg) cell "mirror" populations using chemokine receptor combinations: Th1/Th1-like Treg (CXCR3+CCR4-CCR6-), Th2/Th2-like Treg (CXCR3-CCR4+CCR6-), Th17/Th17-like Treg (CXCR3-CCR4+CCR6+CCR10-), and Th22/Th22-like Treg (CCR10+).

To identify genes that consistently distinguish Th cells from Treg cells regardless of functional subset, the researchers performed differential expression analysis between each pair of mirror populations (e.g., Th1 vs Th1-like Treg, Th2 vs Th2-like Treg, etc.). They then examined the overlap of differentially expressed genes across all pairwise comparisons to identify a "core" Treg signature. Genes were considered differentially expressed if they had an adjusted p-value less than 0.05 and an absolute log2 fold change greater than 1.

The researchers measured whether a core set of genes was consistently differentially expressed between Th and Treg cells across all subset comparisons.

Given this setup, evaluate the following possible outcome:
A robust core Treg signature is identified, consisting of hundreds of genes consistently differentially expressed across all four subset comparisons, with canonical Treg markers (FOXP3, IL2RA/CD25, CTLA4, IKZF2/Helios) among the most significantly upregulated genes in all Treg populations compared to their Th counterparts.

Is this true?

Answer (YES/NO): YES